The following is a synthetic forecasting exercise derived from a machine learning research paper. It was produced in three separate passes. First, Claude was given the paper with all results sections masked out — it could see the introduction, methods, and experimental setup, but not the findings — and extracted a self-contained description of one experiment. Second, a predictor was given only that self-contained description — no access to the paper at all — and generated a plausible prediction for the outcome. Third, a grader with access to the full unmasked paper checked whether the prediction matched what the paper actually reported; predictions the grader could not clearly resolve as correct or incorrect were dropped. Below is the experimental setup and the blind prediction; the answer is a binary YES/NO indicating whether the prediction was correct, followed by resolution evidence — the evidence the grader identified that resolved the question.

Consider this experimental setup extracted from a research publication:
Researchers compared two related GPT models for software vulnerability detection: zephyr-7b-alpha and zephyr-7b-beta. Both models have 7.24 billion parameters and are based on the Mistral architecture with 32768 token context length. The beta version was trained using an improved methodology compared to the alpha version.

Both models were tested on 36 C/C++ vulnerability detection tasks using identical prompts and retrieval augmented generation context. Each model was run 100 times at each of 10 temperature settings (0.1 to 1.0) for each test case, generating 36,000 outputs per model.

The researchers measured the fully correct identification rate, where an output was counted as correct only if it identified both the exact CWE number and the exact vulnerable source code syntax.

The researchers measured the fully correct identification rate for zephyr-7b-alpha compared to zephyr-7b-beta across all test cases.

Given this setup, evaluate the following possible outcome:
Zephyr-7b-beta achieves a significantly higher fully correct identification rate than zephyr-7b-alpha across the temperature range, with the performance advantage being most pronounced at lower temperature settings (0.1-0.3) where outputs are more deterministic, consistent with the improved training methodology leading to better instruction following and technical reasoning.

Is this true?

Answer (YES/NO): NO